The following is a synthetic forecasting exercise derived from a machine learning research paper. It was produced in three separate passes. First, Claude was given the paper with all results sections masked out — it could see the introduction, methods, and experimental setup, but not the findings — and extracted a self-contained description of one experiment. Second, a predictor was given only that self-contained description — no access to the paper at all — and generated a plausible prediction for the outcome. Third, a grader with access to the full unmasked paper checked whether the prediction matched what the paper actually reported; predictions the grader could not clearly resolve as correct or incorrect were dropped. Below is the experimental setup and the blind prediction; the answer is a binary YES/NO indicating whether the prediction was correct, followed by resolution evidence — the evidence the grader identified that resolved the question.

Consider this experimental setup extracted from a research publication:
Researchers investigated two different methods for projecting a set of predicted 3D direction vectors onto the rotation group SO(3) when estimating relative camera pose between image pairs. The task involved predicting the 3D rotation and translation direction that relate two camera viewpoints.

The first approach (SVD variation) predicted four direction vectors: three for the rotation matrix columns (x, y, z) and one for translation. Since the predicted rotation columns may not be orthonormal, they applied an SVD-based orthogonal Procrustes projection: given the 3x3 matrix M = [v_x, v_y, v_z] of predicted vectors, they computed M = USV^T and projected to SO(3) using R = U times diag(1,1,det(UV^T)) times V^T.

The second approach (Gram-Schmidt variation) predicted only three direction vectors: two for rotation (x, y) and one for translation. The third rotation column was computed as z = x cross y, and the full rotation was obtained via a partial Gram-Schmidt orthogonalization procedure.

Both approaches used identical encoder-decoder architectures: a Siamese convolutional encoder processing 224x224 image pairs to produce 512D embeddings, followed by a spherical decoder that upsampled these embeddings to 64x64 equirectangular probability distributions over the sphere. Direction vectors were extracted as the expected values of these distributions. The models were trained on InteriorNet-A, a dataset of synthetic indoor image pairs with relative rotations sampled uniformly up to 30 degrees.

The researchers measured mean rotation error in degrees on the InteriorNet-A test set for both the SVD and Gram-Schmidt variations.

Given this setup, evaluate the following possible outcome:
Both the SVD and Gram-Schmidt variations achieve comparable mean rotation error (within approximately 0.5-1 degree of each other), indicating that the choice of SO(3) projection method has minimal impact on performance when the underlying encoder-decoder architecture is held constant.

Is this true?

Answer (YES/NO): YES